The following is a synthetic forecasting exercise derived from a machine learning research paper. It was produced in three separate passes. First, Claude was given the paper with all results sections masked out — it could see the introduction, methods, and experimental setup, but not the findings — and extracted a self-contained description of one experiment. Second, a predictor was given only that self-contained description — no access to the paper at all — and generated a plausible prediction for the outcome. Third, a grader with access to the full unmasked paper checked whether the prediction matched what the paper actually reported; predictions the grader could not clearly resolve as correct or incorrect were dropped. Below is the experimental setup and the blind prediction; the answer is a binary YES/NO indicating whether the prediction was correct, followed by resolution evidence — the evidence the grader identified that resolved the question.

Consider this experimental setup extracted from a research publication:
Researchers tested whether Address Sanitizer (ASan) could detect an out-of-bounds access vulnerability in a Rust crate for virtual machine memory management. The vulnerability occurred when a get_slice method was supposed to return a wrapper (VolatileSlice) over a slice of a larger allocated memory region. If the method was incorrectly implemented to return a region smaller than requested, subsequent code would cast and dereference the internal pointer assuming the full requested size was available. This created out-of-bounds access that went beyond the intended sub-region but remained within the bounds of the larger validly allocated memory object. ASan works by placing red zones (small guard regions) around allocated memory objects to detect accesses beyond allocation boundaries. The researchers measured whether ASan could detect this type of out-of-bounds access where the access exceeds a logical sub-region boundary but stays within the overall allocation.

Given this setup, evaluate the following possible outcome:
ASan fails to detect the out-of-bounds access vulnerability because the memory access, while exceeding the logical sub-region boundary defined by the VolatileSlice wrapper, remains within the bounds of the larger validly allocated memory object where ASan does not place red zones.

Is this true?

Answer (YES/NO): YES